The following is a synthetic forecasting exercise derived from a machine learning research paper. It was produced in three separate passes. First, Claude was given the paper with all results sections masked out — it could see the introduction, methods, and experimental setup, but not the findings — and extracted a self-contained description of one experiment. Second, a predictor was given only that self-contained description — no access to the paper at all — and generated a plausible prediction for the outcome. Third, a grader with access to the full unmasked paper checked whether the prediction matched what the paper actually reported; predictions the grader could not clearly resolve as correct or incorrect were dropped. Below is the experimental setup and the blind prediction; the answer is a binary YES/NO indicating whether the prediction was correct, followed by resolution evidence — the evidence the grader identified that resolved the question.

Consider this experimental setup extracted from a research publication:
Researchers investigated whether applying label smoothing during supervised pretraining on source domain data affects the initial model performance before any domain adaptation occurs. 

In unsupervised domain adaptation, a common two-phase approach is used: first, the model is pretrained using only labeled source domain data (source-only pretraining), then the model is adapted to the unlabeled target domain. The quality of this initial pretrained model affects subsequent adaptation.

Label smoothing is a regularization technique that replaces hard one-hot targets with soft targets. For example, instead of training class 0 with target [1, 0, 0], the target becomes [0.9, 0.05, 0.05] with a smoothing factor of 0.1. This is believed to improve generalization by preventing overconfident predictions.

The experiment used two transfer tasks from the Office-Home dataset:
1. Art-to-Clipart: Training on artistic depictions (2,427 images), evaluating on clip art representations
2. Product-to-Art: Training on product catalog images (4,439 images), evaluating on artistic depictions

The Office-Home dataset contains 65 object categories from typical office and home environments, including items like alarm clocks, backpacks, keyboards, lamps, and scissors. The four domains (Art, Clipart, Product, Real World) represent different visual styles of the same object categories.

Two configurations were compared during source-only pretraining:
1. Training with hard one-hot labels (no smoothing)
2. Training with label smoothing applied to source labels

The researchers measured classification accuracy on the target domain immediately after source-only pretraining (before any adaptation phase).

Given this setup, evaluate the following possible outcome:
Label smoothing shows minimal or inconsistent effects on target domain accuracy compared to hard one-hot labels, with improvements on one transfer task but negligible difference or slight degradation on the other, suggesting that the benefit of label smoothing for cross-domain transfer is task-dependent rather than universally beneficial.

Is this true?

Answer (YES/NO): NO